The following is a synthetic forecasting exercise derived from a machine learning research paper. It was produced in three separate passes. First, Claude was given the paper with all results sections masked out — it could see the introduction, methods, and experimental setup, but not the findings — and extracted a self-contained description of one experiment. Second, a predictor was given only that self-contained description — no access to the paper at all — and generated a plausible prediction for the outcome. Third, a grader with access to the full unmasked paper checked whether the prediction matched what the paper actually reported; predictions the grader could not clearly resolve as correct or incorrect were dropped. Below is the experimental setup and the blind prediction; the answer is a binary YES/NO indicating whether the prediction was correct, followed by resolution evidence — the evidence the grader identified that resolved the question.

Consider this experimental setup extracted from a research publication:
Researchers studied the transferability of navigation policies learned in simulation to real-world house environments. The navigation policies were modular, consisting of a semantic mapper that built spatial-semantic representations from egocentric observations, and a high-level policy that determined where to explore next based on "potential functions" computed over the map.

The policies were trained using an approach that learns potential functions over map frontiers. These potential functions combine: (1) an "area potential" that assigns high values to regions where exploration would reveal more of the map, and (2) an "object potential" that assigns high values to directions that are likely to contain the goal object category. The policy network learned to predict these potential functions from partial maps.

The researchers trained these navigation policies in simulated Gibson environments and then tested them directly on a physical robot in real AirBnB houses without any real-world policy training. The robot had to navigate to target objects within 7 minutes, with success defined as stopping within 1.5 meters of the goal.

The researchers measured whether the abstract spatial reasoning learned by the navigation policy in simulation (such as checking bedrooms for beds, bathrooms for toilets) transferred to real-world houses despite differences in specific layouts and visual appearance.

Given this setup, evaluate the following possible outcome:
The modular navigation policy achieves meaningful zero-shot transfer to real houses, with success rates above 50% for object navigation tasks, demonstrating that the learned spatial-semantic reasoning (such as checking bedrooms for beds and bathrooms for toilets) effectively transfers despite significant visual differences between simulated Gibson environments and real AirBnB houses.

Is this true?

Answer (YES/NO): YES